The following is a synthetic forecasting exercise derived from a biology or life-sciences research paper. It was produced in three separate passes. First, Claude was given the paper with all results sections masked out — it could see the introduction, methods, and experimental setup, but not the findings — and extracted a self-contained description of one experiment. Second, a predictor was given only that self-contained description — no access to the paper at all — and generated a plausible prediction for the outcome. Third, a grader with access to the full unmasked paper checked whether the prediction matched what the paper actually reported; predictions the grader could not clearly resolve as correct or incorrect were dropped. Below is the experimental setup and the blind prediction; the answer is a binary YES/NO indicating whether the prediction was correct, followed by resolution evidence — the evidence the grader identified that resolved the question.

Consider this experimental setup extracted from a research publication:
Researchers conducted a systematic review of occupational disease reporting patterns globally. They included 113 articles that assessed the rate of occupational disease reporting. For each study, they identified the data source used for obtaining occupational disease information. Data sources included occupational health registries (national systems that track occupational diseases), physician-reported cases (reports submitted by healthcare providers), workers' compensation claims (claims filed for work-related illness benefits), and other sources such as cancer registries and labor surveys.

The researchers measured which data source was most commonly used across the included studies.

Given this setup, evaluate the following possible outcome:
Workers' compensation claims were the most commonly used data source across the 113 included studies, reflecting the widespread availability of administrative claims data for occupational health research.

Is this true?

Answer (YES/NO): NO